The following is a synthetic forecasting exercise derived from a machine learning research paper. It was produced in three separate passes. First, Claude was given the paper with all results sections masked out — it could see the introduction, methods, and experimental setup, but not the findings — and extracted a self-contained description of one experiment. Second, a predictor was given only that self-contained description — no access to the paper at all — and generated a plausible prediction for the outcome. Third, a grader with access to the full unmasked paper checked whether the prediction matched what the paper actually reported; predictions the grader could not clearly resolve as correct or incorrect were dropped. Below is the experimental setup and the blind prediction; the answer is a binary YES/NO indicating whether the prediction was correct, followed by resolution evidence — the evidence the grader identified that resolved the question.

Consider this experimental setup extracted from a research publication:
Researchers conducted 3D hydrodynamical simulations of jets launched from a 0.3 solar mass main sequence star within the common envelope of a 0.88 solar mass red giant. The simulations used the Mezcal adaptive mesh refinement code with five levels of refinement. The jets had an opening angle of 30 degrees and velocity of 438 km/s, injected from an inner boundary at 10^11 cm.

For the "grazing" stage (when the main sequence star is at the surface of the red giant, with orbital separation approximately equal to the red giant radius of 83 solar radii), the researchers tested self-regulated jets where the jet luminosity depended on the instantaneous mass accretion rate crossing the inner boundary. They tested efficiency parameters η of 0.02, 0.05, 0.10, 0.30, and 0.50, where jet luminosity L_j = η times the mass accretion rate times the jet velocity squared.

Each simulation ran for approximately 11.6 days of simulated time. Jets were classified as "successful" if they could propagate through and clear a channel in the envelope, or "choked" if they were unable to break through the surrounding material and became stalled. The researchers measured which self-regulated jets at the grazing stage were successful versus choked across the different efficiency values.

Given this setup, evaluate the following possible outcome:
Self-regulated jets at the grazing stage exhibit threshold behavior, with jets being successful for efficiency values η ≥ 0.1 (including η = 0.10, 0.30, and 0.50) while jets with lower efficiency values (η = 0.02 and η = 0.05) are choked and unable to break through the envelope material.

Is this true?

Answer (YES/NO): YES